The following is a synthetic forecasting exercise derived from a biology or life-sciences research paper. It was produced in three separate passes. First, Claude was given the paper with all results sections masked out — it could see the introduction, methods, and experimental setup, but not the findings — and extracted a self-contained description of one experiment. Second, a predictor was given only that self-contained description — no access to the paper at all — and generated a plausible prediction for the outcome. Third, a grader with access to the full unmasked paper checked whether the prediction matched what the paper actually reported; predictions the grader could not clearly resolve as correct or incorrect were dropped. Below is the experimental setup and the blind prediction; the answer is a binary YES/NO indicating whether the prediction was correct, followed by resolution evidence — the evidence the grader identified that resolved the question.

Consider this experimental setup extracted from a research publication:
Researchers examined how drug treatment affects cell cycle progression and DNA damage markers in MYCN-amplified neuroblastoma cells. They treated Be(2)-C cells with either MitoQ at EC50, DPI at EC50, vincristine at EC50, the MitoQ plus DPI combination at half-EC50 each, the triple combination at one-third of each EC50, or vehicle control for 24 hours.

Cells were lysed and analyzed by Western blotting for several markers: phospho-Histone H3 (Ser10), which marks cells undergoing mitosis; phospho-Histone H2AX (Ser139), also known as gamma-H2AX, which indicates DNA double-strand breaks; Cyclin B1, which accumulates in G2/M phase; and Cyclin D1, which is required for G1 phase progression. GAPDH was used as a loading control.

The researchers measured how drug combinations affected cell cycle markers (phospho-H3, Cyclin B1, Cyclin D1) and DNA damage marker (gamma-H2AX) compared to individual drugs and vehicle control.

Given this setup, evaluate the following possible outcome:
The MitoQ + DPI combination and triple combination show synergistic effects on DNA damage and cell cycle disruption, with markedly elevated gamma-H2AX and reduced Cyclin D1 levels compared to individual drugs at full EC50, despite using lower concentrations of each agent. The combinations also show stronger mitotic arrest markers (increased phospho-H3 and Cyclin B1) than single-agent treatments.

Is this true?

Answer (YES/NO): NO